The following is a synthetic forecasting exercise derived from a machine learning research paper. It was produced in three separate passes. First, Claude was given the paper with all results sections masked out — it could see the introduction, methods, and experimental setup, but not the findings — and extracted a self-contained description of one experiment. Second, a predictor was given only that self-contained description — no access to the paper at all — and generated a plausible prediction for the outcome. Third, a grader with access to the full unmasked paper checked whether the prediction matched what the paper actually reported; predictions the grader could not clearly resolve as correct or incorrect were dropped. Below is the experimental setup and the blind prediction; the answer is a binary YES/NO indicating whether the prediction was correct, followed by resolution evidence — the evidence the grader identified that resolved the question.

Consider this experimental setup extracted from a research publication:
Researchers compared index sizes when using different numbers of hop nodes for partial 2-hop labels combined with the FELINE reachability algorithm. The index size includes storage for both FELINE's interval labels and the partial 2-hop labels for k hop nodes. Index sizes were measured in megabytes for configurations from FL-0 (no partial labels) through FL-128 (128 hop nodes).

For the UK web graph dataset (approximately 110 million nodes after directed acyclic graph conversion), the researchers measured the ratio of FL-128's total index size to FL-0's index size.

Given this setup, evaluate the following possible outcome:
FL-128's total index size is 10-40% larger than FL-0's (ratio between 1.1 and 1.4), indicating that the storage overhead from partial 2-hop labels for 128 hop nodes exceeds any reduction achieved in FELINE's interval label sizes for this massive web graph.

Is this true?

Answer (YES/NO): NO